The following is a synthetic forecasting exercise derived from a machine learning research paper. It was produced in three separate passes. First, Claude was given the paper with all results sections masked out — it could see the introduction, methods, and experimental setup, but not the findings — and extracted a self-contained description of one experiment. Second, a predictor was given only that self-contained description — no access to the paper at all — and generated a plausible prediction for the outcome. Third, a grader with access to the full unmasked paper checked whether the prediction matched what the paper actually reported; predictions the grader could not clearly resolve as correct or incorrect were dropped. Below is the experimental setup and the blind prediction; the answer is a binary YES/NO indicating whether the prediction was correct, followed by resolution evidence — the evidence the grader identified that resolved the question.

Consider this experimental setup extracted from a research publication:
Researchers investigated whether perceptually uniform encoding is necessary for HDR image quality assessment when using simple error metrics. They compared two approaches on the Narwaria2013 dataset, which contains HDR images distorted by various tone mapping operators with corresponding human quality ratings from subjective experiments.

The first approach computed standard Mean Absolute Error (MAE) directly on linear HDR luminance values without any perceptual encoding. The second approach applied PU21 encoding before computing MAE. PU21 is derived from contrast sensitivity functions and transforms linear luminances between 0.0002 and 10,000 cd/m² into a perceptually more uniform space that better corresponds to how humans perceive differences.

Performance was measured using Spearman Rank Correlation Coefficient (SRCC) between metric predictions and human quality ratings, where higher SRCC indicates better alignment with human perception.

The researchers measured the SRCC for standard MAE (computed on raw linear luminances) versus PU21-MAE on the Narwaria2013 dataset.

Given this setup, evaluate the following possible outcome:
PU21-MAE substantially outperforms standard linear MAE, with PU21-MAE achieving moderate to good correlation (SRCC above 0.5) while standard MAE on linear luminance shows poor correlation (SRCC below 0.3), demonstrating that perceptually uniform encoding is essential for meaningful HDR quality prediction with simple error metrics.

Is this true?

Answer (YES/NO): YES